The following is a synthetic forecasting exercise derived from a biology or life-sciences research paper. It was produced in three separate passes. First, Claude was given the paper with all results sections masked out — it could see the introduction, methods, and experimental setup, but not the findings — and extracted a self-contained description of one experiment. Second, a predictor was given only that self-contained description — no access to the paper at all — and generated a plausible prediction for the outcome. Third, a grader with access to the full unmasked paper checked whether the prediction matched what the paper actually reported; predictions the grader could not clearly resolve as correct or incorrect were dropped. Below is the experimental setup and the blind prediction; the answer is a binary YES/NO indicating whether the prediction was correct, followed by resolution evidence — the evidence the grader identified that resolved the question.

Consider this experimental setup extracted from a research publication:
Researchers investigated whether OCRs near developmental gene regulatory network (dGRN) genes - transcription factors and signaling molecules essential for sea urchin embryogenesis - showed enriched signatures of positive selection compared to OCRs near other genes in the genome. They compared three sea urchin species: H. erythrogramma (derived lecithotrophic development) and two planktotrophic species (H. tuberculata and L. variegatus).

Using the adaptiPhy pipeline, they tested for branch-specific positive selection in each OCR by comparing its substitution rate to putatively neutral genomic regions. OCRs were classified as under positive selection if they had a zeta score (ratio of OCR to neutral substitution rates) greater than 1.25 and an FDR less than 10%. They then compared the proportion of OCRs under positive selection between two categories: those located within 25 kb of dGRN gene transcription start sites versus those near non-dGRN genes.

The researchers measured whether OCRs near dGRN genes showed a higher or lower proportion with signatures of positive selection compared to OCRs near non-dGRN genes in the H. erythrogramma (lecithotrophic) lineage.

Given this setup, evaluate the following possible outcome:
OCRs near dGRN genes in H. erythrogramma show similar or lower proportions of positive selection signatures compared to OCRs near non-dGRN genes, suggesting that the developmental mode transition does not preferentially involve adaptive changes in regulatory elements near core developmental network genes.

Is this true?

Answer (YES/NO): NO